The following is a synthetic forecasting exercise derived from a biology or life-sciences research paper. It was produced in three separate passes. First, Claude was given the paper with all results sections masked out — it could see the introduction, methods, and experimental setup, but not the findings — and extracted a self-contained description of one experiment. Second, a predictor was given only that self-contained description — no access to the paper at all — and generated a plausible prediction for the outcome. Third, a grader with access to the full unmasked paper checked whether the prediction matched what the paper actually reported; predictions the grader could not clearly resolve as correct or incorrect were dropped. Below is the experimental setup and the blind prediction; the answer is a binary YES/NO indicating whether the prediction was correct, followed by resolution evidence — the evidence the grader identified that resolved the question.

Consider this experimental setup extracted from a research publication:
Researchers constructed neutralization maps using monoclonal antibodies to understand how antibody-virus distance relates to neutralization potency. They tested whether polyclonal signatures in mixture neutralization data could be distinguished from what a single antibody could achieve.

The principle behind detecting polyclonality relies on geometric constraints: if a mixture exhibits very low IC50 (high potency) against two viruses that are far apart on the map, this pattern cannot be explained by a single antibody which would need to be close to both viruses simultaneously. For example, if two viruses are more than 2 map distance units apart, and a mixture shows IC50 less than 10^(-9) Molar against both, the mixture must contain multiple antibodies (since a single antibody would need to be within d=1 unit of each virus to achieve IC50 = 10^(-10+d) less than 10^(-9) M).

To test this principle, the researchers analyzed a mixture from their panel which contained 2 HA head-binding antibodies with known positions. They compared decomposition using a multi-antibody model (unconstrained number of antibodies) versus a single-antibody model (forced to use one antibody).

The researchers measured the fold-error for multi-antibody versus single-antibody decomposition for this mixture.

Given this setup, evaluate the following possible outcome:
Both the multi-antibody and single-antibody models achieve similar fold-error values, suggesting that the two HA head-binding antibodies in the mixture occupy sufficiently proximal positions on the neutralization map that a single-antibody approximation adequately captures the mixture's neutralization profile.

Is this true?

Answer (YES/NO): NO